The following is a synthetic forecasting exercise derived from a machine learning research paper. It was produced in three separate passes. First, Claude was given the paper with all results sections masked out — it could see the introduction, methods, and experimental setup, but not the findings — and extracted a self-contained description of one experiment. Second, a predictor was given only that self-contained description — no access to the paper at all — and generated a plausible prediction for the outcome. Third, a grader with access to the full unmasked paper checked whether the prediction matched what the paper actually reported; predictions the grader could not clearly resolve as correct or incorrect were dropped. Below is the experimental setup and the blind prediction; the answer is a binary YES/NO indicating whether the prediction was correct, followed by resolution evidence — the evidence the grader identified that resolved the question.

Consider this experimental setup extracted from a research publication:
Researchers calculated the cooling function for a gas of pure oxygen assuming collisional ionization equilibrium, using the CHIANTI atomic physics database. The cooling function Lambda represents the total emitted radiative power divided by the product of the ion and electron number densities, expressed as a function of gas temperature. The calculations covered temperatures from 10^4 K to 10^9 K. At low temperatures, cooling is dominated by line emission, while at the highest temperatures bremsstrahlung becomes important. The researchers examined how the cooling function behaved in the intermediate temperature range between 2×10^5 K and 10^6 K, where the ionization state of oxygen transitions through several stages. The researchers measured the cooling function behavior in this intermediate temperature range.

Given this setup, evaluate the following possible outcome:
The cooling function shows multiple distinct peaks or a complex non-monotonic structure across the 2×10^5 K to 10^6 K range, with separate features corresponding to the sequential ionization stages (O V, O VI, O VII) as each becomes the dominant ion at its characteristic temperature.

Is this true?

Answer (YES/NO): NO